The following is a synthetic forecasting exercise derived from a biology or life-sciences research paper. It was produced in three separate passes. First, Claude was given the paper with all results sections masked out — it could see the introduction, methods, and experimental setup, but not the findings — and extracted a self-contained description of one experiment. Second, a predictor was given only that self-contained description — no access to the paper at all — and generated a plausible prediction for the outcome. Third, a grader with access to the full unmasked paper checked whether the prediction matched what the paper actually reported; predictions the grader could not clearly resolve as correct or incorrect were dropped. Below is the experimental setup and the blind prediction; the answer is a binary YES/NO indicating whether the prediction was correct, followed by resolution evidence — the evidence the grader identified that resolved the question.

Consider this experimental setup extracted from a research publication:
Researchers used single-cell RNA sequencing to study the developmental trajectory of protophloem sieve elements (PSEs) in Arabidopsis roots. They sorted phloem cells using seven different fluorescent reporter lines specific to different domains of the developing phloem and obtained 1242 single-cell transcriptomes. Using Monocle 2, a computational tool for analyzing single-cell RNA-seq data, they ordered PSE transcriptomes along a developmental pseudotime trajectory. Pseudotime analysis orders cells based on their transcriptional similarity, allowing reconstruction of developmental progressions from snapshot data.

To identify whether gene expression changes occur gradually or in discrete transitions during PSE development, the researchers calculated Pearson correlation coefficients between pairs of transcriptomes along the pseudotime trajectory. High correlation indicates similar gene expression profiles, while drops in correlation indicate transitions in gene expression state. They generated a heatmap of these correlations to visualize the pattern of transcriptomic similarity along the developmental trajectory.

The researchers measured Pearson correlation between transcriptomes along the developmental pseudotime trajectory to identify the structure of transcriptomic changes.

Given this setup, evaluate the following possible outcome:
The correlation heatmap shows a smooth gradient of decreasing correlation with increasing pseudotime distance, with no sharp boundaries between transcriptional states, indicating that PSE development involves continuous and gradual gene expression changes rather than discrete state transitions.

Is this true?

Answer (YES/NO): NO